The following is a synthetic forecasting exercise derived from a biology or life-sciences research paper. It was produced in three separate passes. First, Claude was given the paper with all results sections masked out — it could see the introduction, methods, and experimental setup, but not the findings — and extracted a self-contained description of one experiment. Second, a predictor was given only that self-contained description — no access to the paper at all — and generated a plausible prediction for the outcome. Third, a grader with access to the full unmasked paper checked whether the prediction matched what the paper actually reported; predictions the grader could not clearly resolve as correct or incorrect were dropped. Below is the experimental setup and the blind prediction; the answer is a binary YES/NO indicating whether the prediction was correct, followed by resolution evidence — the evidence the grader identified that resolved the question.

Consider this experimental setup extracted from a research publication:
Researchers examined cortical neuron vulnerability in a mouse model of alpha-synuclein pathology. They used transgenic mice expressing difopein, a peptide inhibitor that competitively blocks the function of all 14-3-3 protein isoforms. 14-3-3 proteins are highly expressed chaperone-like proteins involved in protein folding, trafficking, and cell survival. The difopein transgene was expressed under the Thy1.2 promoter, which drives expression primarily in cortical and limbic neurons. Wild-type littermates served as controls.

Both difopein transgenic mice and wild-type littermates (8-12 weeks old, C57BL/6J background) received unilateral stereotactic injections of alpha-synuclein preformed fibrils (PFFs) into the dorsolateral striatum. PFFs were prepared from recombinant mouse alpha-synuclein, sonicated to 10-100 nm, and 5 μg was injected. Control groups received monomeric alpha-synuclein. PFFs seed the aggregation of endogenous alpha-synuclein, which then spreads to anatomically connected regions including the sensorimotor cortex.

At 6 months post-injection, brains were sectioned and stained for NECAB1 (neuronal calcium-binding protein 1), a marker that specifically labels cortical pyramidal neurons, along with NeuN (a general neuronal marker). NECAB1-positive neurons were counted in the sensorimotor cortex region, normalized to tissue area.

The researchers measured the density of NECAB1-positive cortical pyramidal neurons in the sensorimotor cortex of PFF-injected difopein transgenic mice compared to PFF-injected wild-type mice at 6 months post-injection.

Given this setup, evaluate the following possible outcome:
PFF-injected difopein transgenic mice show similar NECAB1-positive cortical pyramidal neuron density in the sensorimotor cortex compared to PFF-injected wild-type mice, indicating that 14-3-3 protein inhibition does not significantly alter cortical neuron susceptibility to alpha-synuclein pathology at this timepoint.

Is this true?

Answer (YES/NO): NO